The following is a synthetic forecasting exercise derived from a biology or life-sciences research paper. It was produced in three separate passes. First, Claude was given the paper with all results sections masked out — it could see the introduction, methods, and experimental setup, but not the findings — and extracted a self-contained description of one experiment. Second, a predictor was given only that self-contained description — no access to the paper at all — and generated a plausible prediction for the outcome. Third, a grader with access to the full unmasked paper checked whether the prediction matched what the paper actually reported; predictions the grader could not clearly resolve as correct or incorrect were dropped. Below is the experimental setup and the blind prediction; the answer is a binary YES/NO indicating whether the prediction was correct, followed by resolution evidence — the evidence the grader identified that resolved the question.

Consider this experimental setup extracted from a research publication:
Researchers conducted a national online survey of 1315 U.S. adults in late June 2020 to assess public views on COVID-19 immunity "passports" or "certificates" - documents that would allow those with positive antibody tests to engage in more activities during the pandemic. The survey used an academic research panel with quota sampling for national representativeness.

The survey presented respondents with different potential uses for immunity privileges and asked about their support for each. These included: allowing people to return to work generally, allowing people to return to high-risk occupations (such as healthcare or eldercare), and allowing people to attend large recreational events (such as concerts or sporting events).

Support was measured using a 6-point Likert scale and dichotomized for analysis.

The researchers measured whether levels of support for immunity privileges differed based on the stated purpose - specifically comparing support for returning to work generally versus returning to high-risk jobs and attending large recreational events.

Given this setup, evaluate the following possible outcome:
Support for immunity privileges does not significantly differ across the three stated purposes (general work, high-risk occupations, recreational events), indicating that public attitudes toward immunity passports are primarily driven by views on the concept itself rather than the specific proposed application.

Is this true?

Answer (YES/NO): NO